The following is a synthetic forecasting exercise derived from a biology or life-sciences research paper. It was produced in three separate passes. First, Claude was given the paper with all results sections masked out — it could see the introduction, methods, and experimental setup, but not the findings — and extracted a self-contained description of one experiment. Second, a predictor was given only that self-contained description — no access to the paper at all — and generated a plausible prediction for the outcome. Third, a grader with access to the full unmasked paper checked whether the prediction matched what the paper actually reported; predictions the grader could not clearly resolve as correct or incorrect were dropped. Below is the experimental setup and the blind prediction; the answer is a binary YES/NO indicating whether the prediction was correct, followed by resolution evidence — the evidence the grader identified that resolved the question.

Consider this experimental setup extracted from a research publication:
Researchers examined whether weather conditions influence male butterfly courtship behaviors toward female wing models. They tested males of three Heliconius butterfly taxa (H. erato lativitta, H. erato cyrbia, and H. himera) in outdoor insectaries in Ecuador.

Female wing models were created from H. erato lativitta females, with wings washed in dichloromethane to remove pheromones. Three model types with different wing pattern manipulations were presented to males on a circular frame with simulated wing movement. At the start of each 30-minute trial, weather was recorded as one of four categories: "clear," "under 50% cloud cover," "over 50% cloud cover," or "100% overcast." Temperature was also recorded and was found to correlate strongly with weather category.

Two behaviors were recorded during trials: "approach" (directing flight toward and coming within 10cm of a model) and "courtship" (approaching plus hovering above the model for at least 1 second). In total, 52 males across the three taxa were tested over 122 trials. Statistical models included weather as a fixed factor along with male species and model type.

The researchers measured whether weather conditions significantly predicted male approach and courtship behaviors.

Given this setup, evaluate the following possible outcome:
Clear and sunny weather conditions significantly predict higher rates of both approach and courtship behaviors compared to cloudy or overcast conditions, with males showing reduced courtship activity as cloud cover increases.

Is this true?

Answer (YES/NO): NO